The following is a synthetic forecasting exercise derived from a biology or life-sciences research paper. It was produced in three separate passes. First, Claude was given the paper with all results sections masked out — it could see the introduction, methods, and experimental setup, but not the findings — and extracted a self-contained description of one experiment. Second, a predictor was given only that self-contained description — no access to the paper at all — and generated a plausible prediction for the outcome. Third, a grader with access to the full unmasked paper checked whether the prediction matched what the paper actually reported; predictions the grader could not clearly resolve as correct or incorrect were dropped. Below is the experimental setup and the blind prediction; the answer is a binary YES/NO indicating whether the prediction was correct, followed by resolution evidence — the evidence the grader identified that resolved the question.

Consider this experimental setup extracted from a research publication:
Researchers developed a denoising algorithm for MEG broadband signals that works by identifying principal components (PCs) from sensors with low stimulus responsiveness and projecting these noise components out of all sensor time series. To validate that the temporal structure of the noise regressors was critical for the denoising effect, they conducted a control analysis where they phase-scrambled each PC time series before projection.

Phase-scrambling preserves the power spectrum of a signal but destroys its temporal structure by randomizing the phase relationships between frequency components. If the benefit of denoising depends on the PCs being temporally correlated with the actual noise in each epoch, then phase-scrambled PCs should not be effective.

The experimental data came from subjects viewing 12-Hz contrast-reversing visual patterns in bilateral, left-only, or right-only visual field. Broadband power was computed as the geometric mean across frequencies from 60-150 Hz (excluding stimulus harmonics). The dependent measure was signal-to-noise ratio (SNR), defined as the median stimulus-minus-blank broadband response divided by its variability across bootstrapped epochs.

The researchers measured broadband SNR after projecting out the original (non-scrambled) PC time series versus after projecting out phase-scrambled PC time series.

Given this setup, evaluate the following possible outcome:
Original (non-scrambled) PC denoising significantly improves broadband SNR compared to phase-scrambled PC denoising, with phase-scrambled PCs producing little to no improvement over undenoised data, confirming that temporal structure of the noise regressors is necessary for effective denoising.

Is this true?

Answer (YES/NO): YES